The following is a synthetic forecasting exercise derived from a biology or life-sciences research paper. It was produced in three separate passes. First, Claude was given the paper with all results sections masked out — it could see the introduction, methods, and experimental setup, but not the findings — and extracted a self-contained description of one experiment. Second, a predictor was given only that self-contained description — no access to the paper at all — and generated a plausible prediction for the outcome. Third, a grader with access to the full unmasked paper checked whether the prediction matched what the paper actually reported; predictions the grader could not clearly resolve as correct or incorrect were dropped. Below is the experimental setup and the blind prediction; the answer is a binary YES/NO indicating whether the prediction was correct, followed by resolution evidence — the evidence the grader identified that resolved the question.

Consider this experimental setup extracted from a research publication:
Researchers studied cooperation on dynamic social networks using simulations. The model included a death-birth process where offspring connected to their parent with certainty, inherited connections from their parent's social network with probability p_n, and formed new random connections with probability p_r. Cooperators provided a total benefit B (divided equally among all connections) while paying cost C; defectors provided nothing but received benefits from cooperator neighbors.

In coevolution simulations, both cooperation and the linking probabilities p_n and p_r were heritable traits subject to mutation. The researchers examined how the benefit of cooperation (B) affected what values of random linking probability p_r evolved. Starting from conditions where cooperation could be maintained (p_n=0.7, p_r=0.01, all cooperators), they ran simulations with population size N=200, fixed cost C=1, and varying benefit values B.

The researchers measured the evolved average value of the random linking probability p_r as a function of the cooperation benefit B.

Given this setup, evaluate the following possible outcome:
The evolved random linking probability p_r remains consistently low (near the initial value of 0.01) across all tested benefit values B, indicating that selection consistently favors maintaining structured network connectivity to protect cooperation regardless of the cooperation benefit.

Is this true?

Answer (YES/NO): NO